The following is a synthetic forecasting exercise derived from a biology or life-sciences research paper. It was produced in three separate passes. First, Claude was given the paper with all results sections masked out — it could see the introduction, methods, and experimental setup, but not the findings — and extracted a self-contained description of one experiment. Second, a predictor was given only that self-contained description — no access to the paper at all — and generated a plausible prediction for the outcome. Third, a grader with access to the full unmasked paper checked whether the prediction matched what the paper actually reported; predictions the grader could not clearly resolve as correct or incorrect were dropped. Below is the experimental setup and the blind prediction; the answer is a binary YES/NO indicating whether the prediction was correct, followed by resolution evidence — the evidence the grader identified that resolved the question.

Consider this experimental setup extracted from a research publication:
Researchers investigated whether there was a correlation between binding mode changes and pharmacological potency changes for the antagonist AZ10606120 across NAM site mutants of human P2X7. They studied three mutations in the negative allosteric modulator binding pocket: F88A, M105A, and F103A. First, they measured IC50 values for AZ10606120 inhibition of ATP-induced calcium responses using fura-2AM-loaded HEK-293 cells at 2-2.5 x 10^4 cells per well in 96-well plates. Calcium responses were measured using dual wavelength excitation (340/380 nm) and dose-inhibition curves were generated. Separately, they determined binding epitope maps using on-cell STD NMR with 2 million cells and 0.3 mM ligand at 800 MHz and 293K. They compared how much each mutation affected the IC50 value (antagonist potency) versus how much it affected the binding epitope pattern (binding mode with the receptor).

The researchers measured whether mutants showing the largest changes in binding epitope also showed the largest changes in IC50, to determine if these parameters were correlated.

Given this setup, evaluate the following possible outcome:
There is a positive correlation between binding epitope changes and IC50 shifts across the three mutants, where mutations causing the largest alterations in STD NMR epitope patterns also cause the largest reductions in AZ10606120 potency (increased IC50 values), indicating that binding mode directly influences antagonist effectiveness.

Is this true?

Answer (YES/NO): YES